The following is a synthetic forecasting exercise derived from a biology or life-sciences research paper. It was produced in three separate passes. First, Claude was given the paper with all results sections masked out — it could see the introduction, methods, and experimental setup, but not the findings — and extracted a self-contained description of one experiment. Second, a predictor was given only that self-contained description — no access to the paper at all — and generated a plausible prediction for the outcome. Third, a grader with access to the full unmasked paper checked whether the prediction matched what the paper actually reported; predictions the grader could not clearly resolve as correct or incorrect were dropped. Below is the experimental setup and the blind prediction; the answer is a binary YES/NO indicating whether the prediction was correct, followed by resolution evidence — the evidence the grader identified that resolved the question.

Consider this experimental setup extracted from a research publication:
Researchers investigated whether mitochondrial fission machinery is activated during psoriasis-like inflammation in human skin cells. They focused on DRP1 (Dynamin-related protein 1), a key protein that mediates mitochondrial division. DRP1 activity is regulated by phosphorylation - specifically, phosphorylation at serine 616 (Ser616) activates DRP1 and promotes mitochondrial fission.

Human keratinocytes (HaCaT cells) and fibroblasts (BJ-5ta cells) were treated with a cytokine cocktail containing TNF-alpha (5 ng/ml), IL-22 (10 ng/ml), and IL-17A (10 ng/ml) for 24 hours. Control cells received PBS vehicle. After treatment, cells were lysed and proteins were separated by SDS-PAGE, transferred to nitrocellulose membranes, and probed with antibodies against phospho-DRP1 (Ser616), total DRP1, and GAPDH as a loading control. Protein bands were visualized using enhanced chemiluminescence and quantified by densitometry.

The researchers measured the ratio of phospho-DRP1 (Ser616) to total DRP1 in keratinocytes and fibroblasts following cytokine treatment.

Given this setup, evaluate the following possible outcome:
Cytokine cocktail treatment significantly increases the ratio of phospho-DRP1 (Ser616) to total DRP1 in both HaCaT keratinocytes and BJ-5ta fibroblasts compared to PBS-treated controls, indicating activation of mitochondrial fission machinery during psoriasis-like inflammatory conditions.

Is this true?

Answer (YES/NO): NO